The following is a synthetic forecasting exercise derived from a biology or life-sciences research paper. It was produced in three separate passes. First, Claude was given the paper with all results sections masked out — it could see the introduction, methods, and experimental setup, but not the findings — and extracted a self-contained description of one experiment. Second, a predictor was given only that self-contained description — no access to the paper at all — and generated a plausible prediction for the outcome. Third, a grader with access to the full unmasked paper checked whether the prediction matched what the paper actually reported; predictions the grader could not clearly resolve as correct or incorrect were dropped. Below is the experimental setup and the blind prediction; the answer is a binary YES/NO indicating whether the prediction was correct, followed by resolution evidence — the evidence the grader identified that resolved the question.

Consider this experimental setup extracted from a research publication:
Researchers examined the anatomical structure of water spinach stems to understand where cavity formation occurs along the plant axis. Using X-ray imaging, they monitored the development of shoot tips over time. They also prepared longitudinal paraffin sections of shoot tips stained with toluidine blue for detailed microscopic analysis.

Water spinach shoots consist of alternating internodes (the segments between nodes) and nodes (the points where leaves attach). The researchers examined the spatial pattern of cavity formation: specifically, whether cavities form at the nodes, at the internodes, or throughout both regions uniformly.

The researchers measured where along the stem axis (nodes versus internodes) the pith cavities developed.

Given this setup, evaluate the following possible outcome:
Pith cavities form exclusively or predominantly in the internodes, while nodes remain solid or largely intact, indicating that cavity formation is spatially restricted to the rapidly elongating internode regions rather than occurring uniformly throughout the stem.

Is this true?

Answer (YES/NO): YES